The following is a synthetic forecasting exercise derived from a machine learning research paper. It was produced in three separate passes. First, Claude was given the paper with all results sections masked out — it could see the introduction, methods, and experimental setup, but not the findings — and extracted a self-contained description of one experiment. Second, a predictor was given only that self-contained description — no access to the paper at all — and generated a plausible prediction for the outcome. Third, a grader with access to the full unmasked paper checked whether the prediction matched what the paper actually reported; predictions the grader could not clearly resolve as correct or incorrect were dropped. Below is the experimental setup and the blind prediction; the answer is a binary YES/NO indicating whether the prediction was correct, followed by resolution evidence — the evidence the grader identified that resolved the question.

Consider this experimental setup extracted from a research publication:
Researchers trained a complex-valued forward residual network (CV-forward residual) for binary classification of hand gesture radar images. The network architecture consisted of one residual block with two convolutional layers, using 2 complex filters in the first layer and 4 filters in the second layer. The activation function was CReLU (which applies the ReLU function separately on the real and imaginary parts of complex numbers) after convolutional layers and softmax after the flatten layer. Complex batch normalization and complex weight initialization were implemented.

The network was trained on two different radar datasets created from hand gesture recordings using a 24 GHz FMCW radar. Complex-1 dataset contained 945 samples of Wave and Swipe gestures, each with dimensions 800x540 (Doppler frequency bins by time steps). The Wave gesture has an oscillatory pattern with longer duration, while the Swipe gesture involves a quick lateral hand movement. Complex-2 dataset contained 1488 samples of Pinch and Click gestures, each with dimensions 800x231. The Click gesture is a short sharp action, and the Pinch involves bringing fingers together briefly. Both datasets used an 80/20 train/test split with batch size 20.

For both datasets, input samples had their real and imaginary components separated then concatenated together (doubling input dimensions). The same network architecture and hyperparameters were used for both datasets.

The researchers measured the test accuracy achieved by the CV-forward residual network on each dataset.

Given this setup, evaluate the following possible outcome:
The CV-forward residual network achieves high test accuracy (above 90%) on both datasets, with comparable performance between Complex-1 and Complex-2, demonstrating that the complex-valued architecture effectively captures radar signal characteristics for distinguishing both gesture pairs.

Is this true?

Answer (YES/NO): NO